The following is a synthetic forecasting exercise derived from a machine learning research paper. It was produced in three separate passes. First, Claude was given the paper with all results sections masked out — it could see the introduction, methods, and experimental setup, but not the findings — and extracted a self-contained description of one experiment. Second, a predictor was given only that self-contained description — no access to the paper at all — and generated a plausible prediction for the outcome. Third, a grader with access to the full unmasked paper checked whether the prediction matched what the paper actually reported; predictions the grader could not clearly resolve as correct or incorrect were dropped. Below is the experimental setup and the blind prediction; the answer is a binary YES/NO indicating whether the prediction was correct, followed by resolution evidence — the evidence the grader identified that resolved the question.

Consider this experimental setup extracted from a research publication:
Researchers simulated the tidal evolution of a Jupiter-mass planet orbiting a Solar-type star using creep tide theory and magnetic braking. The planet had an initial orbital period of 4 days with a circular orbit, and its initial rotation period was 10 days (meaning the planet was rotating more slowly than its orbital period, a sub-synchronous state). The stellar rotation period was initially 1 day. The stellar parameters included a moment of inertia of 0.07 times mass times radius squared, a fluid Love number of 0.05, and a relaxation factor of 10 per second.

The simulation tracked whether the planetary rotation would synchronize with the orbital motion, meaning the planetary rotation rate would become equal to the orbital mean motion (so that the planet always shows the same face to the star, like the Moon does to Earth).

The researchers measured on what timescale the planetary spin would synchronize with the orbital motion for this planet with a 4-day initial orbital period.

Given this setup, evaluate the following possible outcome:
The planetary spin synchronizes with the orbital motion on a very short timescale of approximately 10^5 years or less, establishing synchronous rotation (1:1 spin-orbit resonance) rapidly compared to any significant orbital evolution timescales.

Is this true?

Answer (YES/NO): NO